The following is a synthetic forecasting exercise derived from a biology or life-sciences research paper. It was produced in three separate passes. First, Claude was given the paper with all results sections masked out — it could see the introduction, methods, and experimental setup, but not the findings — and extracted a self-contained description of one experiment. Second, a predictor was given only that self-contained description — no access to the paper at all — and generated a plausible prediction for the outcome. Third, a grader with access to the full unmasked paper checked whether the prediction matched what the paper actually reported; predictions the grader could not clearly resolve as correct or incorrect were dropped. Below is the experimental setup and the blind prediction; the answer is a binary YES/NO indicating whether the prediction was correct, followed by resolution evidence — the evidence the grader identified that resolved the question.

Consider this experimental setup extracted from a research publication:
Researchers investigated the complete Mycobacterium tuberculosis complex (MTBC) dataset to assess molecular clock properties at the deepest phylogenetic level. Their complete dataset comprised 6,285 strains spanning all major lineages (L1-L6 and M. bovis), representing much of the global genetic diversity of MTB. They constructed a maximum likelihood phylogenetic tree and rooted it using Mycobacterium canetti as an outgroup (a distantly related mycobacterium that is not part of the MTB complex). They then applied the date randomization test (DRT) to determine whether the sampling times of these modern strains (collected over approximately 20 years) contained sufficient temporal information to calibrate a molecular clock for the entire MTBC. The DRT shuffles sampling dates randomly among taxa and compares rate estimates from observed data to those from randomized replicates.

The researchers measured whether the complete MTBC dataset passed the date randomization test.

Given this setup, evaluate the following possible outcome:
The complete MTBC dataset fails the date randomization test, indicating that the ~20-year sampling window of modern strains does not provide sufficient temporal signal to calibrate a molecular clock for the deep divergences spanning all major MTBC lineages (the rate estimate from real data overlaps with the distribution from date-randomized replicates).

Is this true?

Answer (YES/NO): NO